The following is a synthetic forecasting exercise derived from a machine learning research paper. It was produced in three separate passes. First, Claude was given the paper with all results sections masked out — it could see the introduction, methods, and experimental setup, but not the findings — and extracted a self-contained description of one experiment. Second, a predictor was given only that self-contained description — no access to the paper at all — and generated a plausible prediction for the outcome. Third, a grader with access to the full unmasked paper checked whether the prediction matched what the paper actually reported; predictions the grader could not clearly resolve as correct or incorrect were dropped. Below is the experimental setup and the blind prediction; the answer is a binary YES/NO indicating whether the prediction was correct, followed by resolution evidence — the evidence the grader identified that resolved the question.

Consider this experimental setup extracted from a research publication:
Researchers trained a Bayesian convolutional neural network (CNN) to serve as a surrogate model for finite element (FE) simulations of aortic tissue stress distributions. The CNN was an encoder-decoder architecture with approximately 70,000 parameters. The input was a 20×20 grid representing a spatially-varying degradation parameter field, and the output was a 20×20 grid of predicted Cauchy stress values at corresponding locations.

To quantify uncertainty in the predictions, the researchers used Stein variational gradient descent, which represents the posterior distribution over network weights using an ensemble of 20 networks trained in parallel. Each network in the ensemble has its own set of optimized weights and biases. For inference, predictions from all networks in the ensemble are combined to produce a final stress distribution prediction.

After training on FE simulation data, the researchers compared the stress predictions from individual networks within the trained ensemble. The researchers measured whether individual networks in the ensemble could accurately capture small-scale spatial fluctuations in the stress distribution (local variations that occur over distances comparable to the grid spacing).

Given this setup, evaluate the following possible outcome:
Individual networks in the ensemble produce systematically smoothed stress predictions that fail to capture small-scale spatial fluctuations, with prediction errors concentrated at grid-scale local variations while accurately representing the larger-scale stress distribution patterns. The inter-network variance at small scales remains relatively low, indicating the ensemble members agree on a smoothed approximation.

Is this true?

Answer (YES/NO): YES